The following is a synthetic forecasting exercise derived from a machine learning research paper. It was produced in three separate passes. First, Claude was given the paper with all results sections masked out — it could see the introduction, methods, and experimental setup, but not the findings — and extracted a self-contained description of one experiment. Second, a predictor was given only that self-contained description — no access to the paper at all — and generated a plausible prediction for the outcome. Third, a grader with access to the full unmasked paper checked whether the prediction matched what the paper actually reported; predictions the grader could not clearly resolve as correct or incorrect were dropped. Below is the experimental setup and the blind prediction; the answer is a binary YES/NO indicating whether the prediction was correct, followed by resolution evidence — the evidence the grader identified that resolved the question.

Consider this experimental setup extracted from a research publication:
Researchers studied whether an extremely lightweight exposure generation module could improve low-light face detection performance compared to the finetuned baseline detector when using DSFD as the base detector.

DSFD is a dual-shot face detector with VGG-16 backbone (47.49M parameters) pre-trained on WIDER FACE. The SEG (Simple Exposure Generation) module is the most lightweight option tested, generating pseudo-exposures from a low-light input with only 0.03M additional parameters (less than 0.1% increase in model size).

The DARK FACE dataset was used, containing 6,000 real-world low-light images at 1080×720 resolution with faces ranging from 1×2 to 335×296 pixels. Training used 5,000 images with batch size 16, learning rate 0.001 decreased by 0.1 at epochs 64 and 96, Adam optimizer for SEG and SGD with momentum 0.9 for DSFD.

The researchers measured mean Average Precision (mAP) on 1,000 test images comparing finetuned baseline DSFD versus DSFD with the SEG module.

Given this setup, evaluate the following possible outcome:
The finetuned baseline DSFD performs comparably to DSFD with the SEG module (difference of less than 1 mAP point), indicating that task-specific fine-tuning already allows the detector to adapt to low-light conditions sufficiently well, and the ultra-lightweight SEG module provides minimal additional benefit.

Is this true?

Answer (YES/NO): NO